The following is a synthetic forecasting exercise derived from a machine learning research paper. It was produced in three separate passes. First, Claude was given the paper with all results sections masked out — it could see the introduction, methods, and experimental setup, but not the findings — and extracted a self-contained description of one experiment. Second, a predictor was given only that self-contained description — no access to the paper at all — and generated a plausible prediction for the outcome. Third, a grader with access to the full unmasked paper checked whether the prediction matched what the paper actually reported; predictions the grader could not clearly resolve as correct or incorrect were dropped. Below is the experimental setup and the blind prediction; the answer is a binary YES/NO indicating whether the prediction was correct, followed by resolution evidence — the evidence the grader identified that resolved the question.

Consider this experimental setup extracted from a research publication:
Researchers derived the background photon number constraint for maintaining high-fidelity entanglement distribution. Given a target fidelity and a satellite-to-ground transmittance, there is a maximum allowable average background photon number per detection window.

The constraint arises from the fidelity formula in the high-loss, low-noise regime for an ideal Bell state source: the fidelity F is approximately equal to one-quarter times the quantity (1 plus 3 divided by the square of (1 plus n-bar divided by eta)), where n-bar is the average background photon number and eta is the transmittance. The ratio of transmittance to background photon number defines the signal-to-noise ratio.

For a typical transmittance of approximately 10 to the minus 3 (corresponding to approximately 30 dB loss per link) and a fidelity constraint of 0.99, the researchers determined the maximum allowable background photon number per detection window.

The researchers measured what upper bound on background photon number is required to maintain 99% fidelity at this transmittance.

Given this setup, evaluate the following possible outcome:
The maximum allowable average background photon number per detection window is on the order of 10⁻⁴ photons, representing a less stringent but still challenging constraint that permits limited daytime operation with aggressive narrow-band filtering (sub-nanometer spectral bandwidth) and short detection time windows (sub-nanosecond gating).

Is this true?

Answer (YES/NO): NO